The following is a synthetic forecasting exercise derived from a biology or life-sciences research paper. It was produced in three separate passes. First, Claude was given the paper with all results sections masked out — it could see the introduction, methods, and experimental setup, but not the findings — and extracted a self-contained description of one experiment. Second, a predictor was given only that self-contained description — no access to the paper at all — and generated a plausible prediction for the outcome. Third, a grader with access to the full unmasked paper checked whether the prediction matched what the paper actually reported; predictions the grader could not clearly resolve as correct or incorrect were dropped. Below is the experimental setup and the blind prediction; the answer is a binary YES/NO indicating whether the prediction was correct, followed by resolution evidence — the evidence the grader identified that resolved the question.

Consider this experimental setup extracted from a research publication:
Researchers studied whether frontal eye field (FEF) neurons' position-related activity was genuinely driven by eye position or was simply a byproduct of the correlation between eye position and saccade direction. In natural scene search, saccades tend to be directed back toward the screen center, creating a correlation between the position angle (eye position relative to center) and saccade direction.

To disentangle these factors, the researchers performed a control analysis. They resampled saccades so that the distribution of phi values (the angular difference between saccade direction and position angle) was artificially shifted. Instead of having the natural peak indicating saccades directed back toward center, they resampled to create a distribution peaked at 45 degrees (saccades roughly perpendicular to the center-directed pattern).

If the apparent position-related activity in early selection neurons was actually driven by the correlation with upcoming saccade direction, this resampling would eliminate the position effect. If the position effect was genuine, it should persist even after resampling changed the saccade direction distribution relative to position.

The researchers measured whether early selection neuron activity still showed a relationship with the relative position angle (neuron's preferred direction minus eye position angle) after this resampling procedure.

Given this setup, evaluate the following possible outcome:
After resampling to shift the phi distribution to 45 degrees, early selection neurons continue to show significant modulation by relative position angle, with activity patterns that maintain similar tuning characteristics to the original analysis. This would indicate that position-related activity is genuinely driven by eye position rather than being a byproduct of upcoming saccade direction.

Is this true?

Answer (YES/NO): YES